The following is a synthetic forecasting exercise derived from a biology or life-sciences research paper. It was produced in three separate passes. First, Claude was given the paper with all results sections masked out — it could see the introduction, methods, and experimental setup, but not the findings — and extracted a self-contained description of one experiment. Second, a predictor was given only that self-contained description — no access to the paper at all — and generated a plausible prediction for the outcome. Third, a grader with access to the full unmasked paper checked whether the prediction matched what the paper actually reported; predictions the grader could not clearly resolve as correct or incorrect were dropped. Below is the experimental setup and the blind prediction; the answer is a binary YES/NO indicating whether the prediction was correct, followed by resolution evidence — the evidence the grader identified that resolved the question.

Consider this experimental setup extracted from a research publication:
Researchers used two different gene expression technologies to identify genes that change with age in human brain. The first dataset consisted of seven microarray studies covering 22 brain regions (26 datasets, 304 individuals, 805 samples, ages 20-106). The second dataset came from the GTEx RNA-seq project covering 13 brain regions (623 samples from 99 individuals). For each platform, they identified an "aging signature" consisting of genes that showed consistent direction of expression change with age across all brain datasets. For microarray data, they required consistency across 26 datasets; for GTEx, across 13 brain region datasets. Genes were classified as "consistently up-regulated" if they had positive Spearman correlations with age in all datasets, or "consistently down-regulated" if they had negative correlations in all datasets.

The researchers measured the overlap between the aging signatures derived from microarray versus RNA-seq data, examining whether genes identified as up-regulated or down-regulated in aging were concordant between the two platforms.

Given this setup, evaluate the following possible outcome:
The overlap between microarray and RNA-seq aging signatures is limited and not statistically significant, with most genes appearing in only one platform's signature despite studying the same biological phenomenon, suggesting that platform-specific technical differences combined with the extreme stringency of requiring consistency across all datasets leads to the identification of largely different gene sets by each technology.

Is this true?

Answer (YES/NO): NO